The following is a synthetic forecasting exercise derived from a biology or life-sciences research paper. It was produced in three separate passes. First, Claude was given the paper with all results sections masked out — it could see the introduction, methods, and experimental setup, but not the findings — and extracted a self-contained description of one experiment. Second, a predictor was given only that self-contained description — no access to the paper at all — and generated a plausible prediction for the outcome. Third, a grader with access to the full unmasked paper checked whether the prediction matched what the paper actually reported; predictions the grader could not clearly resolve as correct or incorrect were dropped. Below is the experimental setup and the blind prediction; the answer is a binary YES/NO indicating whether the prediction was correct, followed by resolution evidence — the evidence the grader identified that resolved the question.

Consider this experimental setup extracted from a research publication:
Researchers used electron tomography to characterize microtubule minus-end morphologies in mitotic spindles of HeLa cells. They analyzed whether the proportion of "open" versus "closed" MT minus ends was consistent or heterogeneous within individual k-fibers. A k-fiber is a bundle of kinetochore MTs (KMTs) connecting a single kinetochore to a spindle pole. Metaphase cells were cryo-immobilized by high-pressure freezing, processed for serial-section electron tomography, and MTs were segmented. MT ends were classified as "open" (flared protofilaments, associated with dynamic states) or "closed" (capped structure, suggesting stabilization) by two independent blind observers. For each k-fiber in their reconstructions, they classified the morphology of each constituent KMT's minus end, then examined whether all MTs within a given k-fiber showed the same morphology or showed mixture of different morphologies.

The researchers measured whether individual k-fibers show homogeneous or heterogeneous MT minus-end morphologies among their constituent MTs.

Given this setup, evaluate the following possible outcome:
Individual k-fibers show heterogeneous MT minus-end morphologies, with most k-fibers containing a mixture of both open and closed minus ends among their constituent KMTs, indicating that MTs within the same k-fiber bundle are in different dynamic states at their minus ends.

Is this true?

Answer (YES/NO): YES